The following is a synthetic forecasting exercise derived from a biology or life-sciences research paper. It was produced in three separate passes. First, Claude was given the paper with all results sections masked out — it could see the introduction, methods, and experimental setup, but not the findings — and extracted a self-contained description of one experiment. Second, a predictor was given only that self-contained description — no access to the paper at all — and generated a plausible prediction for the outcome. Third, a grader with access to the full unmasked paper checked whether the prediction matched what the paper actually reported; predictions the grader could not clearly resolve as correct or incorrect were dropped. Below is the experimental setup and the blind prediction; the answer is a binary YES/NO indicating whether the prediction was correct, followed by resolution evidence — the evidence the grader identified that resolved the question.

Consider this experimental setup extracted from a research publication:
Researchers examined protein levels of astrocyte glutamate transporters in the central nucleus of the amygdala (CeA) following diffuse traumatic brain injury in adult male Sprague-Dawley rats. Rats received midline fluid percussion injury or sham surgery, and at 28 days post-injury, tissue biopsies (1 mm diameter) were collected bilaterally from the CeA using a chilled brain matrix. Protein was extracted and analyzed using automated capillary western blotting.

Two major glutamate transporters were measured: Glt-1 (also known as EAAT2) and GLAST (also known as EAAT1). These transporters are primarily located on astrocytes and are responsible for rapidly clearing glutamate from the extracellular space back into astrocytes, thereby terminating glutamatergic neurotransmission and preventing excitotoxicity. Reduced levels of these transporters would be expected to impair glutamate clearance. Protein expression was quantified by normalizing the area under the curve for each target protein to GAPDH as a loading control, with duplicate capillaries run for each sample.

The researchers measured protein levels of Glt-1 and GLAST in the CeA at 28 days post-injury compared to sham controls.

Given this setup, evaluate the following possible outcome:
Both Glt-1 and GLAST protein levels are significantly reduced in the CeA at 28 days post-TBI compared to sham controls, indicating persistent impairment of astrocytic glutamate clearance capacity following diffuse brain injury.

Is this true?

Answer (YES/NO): NO